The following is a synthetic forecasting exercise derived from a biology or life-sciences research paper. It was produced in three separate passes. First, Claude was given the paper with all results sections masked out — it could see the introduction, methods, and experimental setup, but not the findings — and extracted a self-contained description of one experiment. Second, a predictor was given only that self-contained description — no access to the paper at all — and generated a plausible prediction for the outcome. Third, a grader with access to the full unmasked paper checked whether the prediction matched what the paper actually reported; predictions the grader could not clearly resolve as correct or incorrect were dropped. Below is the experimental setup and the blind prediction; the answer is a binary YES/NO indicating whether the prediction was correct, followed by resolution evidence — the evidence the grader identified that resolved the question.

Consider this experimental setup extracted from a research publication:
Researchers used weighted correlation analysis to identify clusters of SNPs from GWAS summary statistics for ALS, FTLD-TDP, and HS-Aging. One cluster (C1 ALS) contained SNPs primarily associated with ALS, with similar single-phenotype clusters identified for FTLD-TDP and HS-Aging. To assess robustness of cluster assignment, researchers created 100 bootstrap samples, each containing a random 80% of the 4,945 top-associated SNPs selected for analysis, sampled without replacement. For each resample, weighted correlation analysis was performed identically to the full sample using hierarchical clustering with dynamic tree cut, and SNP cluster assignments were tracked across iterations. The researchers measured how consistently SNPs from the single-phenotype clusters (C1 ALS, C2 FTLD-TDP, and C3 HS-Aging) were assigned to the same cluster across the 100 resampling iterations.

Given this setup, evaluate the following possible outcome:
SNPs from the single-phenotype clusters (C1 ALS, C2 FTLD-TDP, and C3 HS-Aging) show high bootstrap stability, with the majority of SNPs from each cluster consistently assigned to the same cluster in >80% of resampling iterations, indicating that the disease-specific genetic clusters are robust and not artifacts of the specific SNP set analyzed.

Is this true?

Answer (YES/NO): YES